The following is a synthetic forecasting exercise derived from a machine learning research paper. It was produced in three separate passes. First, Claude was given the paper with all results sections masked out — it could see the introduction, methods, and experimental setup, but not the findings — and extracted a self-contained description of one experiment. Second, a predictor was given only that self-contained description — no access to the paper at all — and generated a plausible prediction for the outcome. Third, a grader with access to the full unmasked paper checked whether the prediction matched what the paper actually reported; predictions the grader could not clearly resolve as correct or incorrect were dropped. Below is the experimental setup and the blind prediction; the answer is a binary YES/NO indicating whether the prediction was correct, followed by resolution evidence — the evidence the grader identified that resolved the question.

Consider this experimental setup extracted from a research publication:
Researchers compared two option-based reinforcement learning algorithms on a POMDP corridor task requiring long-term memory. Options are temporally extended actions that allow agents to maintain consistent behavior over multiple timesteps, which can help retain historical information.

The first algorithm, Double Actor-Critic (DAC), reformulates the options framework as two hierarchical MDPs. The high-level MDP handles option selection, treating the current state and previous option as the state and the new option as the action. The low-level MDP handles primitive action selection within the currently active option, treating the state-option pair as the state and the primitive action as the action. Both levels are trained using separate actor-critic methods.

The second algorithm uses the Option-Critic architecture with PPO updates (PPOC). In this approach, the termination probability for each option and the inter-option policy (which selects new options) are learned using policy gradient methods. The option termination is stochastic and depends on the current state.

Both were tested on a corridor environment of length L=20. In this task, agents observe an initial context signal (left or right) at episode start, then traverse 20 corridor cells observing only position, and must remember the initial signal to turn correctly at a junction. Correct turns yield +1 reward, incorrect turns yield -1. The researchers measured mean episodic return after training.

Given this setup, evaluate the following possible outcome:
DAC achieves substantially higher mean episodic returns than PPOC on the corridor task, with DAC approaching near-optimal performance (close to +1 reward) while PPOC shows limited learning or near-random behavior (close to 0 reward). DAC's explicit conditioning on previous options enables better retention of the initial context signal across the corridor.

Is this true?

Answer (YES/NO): NO